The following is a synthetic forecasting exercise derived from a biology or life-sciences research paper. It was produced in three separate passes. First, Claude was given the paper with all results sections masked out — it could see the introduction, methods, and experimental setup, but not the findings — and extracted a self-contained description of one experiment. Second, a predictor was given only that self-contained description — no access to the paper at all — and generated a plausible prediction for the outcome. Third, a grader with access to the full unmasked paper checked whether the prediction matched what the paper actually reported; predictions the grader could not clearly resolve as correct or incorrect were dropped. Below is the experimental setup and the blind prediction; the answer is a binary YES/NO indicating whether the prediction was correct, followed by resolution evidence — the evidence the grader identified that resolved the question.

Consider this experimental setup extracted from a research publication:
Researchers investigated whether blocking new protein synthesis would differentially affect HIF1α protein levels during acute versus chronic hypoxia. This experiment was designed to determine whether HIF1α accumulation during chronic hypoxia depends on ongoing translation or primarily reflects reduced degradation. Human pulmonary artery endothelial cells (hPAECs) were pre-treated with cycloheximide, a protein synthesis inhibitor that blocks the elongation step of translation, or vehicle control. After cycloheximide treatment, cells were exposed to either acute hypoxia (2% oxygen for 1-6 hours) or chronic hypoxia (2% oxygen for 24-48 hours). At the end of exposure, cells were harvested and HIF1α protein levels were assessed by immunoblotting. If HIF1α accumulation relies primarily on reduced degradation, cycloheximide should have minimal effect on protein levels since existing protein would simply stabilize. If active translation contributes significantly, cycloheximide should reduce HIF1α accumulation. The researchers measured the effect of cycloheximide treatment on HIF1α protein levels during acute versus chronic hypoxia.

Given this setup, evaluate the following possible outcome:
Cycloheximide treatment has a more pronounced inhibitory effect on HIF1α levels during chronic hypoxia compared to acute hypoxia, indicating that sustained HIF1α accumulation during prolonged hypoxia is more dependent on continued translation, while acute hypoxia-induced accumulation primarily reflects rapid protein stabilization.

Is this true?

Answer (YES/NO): YES